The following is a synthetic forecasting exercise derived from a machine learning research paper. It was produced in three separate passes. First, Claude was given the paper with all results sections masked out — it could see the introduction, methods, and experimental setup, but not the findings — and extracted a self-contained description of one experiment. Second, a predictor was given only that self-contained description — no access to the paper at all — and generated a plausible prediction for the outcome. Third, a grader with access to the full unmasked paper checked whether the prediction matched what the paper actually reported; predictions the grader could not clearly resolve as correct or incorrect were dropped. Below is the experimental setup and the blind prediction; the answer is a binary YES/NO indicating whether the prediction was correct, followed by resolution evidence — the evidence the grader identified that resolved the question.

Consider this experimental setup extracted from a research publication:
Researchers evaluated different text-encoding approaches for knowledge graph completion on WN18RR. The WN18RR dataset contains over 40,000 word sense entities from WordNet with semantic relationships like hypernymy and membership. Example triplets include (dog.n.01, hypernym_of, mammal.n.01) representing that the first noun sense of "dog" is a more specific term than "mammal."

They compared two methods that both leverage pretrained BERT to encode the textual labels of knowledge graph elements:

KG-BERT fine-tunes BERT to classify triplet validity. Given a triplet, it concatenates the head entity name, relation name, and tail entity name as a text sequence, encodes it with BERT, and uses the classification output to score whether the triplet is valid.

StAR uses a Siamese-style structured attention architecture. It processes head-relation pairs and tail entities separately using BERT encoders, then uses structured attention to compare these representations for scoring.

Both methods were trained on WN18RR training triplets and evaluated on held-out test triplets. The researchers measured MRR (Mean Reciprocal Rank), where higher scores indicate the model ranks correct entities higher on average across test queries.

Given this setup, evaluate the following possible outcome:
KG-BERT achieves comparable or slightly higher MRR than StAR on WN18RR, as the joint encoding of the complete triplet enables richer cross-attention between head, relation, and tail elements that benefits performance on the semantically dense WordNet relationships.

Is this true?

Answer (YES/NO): NO